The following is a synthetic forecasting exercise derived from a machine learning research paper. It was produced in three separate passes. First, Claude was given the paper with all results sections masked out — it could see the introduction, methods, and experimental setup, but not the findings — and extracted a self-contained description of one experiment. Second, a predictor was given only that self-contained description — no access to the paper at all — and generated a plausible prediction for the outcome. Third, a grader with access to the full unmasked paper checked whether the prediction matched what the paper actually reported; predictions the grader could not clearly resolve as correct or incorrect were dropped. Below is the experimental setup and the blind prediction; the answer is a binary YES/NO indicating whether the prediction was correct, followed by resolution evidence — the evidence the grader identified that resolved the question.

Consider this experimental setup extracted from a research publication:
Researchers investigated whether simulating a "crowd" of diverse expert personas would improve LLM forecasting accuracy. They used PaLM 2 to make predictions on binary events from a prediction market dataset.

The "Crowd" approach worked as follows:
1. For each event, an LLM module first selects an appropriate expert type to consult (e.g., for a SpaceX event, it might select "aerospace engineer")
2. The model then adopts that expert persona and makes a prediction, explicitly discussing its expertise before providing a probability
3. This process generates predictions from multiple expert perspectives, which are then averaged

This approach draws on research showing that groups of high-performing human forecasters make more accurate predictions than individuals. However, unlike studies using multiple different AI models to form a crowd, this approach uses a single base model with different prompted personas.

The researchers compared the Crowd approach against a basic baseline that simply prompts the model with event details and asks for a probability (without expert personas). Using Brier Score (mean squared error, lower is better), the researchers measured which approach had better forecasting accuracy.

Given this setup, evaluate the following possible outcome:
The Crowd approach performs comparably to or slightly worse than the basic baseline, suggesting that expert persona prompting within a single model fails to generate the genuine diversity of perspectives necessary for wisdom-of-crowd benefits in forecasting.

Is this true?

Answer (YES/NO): NO